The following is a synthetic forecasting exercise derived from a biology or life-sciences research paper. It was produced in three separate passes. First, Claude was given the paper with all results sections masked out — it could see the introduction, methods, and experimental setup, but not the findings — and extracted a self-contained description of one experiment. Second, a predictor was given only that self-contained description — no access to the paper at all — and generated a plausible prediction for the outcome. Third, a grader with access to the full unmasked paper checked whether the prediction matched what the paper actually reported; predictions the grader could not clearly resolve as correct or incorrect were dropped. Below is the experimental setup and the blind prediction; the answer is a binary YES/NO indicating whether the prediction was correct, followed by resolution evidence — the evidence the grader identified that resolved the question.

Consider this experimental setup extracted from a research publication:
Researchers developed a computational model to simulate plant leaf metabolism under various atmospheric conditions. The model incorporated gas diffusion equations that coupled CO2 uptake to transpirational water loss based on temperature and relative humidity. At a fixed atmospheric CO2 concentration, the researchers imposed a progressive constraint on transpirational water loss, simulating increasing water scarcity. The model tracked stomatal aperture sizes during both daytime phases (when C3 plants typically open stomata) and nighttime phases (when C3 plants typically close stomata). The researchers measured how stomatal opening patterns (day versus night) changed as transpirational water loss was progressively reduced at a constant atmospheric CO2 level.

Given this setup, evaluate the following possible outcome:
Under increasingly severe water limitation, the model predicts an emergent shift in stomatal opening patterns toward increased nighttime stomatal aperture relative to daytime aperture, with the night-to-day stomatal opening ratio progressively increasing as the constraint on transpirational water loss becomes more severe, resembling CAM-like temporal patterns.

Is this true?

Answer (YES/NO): YES